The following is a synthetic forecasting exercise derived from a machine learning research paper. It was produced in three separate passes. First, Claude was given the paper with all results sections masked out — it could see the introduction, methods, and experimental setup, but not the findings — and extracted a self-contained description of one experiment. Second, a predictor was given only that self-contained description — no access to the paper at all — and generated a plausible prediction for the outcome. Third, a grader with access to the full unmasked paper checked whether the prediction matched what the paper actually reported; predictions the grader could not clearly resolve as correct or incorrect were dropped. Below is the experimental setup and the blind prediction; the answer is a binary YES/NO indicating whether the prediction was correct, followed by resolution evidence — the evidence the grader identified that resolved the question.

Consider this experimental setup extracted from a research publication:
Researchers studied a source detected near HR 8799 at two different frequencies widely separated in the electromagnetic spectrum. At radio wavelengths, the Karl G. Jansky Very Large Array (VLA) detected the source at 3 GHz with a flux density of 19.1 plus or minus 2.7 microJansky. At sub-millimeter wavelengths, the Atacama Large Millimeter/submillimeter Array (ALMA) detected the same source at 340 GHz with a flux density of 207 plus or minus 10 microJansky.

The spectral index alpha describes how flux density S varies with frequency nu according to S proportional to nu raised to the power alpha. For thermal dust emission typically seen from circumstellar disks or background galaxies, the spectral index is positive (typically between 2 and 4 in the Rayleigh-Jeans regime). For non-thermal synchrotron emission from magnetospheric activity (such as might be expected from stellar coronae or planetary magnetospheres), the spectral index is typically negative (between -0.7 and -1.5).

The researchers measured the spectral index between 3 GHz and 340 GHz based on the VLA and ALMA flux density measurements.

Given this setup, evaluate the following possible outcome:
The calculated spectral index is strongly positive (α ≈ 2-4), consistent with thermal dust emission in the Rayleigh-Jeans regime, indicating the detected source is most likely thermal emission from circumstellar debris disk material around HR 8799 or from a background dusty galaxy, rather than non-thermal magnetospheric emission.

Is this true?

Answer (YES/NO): NO